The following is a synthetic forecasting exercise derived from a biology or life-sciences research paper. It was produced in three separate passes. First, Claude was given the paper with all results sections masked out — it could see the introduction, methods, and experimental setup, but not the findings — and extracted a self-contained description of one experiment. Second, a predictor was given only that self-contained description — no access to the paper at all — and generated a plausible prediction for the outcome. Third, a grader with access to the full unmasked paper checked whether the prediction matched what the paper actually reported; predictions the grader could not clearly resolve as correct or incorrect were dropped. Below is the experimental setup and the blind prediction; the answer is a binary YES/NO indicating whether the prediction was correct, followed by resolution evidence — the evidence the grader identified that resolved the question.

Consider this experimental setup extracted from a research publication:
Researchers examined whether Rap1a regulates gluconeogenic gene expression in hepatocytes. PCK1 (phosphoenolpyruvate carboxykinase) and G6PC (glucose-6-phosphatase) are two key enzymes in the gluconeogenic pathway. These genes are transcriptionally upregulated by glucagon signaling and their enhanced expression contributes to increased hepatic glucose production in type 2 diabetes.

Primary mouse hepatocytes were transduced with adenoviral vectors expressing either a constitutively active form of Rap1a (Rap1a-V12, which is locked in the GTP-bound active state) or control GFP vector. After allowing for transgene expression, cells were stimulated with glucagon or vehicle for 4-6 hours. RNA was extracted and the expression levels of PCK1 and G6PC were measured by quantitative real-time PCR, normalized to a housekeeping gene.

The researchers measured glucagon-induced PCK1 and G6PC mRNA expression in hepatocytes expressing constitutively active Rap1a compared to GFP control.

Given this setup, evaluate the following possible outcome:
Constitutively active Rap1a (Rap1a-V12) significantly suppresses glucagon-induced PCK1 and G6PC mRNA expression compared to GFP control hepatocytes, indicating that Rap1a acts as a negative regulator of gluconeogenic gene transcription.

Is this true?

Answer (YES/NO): YES